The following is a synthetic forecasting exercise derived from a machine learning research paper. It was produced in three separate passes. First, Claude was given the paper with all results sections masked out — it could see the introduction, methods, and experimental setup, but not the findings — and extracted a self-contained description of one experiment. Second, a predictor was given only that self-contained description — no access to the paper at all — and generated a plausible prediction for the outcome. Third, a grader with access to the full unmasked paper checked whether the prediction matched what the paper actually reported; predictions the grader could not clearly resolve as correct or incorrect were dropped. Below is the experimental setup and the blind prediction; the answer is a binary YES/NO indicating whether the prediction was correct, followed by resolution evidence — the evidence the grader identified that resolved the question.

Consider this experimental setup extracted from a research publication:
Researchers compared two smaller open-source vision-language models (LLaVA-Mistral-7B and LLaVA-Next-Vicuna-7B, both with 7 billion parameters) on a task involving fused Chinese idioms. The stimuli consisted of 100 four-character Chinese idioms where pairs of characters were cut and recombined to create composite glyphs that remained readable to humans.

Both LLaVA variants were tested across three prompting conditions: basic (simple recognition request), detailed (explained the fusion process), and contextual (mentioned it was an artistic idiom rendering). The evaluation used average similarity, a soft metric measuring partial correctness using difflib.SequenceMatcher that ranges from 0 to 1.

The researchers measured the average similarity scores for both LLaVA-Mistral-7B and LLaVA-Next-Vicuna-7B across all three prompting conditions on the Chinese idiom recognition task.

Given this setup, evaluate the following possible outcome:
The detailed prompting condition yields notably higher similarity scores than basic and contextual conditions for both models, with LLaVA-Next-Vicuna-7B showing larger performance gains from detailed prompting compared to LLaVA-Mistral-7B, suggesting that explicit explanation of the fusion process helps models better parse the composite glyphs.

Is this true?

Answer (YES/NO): NO